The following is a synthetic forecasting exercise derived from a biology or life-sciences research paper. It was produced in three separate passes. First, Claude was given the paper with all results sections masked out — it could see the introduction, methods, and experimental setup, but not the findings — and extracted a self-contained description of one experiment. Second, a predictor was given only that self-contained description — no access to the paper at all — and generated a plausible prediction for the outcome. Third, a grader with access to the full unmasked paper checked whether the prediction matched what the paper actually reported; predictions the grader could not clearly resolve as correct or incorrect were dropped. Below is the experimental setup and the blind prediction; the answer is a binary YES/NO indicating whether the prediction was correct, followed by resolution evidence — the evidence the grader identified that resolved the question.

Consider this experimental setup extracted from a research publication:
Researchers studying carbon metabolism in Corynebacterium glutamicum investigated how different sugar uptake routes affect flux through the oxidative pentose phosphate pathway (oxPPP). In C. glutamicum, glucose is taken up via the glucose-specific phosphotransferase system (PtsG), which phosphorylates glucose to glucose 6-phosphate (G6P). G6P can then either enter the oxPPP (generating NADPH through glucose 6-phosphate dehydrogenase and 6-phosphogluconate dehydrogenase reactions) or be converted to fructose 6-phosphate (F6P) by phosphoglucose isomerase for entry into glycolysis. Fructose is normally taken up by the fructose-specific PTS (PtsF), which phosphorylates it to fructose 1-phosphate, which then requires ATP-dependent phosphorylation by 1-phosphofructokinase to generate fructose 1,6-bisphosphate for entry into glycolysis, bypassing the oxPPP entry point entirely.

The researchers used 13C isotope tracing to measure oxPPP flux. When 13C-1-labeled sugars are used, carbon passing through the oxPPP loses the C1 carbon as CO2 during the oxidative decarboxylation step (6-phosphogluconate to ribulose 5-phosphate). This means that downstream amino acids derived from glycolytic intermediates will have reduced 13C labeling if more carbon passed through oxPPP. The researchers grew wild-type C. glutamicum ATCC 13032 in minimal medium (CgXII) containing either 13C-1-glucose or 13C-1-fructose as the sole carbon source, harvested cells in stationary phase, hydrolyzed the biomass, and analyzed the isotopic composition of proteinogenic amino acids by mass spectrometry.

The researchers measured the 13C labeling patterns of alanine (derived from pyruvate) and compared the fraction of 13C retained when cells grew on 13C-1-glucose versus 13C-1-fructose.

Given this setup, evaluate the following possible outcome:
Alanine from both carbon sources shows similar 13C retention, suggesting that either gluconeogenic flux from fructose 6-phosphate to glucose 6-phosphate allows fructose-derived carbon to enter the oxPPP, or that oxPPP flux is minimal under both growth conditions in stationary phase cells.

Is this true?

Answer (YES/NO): NO